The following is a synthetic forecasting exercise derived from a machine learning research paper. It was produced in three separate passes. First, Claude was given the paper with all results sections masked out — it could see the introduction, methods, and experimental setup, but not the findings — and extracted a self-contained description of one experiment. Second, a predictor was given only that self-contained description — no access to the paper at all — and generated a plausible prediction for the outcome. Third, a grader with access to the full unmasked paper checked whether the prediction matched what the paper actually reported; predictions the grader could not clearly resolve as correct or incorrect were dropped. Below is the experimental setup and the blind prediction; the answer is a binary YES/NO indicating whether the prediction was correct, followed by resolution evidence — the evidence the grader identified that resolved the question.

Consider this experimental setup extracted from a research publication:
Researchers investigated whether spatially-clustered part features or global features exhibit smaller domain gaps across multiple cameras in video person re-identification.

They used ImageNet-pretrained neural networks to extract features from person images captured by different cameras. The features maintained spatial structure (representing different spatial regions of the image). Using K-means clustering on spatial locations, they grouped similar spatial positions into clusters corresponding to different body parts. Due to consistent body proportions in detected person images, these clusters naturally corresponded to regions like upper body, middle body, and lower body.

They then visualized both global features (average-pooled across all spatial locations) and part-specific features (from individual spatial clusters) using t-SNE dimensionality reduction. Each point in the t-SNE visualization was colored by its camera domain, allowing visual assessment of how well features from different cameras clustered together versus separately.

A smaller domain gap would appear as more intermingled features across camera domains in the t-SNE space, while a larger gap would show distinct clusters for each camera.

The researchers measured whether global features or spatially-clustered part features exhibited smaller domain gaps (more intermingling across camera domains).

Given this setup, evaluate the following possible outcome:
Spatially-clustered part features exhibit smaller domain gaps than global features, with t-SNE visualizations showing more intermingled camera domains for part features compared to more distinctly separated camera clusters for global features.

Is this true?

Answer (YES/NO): YES